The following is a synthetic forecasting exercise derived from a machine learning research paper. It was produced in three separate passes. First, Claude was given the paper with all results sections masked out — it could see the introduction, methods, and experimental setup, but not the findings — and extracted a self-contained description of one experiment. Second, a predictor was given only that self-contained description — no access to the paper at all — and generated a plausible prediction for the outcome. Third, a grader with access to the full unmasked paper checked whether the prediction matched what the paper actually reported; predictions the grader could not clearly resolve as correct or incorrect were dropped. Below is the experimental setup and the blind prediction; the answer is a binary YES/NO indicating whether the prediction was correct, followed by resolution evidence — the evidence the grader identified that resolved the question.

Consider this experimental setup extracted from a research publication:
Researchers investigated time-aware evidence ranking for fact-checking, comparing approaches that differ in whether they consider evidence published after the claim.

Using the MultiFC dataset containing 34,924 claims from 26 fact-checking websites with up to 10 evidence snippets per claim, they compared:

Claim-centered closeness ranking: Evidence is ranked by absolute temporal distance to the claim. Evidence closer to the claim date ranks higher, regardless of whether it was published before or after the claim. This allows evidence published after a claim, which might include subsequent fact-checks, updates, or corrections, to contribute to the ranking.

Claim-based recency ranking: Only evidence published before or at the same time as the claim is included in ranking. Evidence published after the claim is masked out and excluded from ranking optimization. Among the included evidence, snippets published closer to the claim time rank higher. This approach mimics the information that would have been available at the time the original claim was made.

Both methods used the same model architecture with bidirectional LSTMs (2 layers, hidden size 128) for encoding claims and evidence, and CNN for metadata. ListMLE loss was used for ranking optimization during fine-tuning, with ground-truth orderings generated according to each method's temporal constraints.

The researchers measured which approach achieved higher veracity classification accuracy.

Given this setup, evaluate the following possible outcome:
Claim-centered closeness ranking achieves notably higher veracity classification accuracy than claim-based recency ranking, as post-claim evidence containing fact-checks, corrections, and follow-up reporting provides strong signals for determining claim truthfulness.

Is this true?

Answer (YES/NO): NO